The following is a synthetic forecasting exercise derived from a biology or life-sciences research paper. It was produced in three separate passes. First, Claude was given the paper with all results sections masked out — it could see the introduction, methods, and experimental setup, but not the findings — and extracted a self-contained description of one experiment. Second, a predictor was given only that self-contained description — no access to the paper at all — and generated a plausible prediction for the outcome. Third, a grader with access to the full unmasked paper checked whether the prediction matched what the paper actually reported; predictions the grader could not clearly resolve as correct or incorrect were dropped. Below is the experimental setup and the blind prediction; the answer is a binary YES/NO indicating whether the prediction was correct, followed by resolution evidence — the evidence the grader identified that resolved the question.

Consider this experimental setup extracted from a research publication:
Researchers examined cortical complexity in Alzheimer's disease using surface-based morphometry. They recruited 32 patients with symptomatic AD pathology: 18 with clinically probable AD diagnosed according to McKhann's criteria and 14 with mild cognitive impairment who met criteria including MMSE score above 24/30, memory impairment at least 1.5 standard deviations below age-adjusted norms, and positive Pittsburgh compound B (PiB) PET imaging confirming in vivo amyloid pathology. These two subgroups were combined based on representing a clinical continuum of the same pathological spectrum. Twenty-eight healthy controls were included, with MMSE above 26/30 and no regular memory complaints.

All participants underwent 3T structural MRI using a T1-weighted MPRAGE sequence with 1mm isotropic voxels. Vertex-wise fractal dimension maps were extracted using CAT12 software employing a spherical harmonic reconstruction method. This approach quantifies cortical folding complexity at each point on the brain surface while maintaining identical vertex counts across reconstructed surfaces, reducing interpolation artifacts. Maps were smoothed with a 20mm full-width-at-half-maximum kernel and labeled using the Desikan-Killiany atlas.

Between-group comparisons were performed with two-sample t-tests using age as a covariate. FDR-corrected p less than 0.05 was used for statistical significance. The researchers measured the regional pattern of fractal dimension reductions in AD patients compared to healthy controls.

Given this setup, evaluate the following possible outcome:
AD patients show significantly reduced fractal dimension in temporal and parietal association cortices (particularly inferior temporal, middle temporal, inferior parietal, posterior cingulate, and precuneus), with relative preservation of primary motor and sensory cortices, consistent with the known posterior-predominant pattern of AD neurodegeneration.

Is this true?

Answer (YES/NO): NO